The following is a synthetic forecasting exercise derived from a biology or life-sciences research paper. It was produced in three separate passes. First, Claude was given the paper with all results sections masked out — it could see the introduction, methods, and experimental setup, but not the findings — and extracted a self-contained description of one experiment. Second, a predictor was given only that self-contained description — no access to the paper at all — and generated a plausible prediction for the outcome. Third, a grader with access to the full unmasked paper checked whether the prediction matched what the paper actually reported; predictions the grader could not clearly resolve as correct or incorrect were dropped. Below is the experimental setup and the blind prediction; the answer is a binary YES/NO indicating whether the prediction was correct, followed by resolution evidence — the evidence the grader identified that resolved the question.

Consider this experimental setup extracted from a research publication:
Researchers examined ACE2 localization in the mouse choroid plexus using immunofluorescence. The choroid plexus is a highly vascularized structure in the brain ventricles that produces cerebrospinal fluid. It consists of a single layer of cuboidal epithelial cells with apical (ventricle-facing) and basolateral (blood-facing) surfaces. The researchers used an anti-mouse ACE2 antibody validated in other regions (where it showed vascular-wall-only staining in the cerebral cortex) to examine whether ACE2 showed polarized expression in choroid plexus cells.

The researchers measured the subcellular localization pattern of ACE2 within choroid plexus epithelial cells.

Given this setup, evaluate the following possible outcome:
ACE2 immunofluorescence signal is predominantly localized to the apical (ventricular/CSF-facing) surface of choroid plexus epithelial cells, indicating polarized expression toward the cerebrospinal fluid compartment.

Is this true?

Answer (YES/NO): YES